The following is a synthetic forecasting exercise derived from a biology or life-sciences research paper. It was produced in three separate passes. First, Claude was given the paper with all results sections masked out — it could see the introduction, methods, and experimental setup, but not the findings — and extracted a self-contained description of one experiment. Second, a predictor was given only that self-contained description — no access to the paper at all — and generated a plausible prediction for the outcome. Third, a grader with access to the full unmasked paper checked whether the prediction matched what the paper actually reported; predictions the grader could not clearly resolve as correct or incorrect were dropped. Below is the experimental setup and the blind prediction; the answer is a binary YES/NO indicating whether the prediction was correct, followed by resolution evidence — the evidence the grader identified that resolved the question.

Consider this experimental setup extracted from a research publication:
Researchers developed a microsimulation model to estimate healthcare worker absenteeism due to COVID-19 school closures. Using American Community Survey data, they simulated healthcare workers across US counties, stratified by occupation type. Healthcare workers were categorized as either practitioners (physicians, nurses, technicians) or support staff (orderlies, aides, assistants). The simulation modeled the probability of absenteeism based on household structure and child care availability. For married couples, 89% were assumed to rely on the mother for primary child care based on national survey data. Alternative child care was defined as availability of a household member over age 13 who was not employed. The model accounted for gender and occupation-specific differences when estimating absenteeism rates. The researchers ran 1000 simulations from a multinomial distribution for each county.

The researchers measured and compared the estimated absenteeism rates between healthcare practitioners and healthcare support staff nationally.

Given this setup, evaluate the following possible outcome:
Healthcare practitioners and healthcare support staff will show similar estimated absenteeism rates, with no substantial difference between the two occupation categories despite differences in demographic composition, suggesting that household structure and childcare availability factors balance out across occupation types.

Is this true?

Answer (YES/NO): NO